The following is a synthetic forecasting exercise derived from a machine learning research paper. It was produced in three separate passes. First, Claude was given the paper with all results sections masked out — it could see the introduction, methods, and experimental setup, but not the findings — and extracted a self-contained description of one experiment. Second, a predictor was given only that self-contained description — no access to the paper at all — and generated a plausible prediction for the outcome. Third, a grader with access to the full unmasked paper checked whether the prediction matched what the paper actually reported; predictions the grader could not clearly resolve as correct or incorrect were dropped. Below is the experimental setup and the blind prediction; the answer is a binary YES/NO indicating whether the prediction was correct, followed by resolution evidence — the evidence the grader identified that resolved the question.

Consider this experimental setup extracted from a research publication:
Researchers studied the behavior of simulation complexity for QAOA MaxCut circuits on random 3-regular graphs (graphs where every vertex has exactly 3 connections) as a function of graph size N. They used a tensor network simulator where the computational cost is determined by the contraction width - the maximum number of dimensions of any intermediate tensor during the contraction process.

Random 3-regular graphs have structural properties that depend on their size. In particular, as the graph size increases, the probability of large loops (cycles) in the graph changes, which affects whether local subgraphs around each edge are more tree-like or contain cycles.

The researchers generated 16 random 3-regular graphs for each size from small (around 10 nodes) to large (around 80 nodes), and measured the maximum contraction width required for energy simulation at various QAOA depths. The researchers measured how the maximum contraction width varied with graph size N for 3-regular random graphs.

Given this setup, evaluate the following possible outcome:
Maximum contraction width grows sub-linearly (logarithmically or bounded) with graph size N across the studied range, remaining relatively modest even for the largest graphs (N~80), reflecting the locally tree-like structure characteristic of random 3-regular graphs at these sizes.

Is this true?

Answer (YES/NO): NO